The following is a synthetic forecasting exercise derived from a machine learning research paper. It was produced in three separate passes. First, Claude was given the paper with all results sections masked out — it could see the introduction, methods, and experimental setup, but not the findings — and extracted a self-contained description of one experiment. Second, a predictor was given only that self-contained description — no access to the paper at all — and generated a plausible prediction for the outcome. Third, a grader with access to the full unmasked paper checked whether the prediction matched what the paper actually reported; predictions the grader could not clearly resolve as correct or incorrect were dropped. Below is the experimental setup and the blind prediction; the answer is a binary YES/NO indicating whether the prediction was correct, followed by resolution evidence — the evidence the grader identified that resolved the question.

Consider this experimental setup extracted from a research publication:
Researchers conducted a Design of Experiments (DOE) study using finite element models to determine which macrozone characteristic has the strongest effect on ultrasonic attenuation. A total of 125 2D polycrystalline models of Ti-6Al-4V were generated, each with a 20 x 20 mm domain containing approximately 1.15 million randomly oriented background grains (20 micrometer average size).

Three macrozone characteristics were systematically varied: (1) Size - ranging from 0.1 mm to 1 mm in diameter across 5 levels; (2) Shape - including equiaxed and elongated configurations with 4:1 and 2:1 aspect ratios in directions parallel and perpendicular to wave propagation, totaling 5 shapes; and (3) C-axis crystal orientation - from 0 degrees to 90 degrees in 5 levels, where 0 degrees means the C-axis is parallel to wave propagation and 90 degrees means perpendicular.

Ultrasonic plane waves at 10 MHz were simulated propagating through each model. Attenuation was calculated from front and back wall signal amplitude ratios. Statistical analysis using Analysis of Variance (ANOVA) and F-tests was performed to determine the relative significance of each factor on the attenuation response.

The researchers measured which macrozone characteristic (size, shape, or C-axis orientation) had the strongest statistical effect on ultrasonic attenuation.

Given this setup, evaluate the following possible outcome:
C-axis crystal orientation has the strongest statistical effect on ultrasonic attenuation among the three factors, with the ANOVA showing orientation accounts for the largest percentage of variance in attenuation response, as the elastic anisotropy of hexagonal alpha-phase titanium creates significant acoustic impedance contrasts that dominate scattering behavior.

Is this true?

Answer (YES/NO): YES